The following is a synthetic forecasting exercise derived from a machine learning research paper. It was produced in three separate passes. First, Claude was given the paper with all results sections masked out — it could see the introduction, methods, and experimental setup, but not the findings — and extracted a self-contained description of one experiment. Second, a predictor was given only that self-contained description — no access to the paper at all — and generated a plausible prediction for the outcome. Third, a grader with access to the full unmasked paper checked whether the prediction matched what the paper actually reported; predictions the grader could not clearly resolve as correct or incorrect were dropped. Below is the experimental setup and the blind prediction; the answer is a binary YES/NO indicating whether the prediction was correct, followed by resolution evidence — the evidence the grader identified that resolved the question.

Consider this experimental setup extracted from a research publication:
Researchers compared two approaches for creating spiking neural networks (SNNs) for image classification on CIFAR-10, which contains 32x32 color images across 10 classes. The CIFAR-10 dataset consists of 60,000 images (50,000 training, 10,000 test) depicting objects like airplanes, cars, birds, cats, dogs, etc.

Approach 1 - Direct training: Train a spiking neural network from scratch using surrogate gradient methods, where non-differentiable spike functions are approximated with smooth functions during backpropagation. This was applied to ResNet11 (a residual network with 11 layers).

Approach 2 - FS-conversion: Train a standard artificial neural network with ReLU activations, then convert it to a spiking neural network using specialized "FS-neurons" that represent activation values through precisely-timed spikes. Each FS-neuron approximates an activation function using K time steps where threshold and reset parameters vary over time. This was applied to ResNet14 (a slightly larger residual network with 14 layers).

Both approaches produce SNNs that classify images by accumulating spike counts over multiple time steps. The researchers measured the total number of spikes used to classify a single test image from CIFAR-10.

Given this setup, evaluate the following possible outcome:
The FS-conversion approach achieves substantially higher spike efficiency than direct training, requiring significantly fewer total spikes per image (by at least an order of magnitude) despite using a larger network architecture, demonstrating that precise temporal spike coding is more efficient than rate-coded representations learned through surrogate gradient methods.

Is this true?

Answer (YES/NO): NO